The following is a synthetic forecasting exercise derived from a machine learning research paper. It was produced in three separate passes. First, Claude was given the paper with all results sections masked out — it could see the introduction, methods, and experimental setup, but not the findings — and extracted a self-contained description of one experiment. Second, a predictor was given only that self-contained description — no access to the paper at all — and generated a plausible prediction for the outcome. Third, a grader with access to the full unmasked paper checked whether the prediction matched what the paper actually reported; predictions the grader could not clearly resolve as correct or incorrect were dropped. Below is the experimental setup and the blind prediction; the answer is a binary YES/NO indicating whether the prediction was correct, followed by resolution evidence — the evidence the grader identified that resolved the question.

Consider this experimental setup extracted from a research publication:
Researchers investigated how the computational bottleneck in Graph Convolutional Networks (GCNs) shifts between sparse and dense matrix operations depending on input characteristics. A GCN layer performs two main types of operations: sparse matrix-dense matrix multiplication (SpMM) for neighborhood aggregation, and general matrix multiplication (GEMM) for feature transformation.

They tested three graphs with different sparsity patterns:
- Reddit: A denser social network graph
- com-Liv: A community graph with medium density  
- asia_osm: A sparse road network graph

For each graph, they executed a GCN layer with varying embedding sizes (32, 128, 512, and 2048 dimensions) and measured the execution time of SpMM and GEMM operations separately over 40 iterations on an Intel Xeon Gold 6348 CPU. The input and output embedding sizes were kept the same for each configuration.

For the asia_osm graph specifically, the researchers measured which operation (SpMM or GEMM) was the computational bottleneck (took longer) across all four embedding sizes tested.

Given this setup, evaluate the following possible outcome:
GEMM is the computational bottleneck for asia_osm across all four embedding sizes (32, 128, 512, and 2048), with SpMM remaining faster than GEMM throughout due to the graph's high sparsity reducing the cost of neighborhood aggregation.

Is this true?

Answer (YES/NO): YES